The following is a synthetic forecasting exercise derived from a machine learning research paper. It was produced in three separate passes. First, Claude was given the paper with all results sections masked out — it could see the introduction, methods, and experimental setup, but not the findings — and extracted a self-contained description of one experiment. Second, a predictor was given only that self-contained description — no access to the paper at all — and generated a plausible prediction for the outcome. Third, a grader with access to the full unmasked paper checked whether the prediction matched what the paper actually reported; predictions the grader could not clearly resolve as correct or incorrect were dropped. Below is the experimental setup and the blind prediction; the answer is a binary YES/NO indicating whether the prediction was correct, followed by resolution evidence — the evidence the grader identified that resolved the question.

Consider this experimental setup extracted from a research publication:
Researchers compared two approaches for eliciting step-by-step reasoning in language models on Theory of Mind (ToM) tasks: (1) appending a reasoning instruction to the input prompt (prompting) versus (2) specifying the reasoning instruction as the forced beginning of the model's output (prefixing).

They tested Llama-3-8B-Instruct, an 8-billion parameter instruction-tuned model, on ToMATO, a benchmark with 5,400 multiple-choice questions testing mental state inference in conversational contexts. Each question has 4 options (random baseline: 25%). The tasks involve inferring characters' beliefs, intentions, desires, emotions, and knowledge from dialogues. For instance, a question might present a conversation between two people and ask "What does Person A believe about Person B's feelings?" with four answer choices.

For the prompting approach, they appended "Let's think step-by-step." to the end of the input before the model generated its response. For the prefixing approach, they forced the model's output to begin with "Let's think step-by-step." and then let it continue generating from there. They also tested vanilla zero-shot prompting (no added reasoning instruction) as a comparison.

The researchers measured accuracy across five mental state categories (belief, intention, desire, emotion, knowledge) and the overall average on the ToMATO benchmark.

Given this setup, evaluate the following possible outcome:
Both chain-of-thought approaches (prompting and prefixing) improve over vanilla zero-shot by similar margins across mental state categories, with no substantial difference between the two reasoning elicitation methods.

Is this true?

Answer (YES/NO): NO